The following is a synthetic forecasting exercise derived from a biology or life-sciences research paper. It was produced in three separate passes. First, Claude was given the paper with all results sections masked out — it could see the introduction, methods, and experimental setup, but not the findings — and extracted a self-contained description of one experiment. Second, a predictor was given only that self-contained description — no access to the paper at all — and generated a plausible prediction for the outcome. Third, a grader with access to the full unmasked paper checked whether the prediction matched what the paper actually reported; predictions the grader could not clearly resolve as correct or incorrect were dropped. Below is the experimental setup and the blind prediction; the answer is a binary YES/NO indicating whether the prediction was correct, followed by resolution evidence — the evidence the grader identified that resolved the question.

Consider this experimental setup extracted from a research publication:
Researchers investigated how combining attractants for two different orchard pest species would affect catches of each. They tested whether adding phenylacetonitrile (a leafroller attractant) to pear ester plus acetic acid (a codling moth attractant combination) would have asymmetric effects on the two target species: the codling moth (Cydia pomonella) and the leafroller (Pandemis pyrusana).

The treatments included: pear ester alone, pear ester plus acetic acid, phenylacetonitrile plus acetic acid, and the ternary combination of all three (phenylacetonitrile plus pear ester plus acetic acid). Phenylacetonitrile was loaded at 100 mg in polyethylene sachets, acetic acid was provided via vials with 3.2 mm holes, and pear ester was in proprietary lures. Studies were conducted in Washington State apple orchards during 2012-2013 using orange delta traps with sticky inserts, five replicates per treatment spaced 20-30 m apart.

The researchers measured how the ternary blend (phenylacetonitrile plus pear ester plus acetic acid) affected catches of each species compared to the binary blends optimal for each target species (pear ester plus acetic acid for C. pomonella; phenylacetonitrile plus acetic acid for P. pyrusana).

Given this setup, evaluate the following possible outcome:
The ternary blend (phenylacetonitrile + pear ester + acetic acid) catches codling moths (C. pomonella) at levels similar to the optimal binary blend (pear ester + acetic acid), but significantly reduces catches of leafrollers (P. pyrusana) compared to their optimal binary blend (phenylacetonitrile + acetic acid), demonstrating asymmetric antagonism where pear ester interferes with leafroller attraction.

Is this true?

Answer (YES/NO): NO